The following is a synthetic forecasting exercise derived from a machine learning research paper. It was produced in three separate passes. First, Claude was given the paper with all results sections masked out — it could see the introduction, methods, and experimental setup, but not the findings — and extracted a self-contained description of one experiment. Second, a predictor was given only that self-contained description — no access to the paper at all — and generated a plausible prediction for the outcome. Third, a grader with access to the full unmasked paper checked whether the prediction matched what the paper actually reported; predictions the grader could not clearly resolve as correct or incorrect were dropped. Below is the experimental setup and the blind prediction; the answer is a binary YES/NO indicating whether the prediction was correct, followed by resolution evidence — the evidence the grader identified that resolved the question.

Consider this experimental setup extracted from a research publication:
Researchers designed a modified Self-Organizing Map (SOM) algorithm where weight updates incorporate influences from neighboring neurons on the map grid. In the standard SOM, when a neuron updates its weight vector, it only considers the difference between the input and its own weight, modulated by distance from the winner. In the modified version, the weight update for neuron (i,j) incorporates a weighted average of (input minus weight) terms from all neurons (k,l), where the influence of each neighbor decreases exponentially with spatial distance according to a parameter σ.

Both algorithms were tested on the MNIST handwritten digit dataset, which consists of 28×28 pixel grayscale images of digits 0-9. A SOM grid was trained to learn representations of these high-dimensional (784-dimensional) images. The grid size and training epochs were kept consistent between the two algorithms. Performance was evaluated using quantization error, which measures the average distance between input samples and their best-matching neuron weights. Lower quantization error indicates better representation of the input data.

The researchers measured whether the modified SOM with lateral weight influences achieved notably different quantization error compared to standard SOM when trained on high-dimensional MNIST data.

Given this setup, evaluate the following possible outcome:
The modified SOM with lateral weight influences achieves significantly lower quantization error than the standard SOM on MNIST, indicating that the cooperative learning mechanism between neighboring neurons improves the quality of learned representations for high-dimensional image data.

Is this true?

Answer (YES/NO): NO